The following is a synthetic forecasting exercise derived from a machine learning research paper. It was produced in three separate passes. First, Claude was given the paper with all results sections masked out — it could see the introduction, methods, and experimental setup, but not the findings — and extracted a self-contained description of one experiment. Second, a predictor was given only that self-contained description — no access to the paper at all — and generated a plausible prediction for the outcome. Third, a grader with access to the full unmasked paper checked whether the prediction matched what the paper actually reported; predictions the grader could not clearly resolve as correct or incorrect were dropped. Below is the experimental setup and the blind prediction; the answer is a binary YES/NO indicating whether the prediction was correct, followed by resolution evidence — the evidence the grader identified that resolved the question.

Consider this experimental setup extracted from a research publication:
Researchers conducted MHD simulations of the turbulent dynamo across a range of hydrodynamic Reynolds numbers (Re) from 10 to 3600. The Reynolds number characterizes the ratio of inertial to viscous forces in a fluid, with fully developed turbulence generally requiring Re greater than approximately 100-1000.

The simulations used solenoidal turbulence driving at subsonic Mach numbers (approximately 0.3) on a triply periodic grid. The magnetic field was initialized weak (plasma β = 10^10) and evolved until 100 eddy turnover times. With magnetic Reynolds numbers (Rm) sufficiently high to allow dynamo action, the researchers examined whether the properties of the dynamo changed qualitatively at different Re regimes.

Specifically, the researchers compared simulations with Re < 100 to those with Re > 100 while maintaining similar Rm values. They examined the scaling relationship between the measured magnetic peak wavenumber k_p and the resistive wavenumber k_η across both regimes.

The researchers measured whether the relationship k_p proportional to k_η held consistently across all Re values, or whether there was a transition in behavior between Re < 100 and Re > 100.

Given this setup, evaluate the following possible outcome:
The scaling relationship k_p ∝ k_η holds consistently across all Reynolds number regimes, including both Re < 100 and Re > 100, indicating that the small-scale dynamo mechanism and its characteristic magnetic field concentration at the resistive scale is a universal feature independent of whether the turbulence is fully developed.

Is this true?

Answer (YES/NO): NO